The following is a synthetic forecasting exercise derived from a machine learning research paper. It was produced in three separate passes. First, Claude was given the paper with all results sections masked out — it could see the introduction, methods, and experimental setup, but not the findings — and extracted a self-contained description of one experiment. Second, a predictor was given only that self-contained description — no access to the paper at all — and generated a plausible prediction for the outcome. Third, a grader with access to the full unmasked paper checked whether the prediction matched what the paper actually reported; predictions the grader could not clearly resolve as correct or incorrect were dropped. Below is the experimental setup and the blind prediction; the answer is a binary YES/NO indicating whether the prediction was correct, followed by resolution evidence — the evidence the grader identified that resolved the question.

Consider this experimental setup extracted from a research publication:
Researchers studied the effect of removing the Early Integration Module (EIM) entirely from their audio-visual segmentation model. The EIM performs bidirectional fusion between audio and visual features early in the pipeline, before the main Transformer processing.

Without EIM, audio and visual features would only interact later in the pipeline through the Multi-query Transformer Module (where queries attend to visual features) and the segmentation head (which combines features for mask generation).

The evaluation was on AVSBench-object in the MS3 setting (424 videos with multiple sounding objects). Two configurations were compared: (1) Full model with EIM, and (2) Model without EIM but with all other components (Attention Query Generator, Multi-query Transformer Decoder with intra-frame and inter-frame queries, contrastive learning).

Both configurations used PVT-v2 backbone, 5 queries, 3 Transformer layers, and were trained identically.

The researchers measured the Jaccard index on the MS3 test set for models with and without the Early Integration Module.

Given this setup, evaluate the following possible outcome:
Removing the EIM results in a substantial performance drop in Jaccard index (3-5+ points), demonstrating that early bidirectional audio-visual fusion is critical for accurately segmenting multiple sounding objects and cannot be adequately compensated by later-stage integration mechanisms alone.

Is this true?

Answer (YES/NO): YES